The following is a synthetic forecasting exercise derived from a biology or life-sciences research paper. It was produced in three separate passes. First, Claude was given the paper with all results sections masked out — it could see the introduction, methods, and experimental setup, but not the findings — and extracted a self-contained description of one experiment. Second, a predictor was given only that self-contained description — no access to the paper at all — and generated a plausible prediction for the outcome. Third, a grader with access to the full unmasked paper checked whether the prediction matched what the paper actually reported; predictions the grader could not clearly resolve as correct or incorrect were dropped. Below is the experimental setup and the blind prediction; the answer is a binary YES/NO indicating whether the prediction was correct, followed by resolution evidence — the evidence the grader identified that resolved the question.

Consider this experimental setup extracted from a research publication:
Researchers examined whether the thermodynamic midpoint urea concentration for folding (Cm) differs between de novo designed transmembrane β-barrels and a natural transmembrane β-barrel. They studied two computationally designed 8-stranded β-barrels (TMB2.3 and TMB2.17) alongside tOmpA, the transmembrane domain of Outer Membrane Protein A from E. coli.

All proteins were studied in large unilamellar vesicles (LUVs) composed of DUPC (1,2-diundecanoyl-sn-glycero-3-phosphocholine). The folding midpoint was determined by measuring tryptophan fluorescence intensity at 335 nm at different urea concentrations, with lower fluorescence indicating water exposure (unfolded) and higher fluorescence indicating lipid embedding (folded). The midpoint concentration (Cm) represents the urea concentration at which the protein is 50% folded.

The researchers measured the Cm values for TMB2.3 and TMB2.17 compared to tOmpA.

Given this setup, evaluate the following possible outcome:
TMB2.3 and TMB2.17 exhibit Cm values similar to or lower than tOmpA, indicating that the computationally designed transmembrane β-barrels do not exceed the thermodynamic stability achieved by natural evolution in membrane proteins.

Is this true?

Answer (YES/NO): NO